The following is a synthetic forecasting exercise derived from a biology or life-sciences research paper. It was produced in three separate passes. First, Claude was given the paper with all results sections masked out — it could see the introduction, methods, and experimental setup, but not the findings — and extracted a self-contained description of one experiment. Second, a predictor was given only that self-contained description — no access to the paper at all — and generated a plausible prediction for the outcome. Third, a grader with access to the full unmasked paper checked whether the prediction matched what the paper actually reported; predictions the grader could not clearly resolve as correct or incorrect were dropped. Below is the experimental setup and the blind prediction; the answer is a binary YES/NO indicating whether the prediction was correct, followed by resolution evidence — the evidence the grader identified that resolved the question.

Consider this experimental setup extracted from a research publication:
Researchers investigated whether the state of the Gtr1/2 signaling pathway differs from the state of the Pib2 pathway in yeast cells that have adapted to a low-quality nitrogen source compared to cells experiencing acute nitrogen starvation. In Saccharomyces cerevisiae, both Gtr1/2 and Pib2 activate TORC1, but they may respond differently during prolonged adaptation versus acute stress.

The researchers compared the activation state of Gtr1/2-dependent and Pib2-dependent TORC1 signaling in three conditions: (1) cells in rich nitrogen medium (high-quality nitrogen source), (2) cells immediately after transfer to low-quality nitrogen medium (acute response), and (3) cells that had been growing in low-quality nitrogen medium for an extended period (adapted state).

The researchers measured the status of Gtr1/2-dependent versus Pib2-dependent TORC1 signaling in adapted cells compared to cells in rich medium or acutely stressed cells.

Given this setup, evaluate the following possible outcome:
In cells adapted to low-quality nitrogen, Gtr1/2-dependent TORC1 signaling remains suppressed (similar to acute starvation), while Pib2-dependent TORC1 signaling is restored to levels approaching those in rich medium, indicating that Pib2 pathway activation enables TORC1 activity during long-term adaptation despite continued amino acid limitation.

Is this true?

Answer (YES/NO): NO